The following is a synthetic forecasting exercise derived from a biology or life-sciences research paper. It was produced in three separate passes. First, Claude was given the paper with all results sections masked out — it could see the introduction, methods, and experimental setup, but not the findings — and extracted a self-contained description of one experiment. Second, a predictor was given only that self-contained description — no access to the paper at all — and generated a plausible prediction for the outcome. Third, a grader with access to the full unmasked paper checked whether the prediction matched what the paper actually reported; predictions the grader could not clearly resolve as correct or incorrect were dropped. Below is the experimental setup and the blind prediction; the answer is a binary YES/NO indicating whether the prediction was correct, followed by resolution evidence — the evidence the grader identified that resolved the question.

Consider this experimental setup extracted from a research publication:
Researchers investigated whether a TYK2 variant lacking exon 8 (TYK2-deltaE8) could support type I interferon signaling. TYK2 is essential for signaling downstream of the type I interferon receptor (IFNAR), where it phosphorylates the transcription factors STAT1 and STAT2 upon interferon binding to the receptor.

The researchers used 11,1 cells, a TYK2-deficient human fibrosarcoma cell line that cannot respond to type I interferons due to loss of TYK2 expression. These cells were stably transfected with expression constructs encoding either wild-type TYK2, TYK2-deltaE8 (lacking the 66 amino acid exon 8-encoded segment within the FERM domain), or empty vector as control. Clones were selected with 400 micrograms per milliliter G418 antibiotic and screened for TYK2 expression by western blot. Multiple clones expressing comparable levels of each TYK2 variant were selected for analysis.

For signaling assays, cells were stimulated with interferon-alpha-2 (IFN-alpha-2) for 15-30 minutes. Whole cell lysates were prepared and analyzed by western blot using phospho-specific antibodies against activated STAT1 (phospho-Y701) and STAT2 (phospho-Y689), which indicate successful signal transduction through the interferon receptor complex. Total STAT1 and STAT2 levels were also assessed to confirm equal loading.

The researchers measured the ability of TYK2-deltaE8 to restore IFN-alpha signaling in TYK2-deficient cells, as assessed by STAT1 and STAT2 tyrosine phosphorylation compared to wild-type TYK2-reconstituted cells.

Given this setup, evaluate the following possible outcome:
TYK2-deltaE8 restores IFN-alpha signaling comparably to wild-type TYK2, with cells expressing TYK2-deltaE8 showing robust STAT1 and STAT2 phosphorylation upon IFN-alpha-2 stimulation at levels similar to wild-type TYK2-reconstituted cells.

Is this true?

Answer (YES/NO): NO